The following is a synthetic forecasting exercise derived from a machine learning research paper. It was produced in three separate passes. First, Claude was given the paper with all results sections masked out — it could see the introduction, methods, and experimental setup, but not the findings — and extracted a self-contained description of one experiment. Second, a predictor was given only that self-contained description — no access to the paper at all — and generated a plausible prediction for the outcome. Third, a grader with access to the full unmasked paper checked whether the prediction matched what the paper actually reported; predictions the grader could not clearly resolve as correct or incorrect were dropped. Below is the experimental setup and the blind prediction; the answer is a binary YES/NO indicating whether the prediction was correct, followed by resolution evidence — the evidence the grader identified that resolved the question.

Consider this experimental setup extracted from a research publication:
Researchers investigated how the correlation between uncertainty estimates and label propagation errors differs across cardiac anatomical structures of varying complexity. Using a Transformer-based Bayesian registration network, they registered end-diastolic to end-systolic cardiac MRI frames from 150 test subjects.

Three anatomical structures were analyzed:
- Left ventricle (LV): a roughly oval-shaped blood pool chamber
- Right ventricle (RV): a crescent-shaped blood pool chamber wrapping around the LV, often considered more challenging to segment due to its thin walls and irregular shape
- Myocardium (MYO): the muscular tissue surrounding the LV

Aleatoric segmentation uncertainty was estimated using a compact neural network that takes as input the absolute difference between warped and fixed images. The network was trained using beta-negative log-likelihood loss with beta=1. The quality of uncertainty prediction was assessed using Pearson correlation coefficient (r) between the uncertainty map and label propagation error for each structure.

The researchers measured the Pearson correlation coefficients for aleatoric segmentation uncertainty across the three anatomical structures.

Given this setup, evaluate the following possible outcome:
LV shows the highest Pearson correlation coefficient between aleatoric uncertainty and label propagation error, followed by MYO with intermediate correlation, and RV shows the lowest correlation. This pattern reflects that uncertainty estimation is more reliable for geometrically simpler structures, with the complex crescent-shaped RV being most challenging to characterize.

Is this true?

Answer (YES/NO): NO